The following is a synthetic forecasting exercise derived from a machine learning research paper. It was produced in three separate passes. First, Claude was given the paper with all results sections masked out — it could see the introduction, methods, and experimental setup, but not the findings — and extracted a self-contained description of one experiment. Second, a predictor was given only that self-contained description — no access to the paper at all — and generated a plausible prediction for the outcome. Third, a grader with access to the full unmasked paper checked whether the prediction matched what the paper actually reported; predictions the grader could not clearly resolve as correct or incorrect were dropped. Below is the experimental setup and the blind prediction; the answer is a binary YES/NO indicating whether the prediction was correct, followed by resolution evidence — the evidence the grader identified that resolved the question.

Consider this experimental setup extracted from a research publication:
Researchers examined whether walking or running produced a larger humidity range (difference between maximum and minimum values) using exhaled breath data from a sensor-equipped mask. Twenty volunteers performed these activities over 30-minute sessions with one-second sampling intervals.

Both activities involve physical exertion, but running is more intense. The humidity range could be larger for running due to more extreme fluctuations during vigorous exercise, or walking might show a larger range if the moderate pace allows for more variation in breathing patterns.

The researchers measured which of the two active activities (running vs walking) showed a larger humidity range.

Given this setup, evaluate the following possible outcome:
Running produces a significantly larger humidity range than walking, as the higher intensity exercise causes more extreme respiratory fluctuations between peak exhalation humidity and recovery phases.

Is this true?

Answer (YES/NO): YES